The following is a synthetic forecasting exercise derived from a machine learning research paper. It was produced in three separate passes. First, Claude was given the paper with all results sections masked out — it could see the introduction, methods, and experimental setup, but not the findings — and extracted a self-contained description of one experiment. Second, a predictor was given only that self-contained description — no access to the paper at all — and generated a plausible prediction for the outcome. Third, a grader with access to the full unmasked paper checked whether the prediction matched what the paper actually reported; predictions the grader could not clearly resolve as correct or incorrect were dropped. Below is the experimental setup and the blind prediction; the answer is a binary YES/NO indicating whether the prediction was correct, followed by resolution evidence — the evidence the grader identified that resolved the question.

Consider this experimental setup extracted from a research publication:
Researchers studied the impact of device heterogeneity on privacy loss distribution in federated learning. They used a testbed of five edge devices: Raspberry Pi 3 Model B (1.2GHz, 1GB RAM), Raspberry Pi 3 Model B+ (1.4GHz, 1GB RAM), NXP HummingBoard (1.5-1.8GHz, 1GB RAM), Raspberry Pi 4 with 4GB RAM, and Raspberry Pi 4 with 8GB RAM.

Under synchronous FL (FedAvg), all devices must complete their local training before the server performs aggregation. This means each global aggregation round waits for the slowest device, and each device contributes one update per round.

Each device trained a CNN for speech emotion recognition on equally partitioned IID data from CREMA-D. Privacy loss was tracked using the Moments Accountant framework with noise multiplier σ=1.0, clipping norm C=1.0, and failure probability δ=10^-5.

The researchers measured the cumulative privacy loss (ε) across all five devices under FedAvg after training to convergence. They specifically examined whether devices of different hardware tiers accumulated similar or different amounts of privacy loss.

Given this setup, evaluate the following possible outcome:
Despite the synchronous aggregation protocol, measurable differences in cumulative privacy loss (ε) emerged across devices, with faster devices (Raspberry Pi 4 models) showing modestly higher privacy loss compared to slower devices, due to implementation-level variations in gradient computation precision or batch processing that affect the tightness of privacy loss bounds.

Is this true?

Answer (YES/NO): NO